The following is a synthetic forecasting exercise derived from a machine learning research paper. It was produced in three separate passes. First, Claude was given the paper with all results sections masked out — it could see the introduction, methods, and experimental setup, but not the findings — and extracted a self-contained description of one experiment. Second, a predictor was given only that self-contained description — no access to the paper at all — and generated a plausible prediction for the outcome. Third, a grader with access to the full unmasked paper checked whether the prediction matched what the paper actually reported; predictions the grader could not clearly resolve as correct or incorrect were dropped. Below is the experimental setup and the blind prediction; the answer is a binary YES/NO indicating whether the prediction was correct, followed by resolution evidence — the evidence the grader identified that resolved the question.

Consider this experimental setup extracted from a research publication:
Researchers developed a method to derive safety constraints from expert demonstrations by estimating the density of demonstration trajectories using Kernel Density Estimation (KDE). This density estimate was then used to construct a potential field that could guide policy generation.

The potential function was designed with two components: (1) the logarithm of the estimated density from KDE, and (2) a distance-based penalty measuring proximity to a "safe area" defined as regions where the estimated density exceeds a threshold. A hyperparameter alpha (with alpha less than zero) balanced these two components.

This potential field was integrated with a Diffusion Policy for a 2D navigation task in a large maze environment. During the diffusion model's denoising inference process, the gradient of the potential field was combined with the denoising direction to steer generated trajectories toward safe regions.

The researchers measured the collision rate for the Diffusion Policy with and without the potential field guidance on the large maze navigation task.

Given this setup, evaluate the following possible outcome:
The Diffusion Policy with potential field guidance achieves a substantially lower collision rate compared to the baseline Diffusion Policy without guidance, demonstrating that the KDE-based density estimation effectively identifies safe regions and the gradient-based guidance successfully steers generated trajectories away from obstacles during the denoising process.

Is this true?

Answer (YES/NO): NO